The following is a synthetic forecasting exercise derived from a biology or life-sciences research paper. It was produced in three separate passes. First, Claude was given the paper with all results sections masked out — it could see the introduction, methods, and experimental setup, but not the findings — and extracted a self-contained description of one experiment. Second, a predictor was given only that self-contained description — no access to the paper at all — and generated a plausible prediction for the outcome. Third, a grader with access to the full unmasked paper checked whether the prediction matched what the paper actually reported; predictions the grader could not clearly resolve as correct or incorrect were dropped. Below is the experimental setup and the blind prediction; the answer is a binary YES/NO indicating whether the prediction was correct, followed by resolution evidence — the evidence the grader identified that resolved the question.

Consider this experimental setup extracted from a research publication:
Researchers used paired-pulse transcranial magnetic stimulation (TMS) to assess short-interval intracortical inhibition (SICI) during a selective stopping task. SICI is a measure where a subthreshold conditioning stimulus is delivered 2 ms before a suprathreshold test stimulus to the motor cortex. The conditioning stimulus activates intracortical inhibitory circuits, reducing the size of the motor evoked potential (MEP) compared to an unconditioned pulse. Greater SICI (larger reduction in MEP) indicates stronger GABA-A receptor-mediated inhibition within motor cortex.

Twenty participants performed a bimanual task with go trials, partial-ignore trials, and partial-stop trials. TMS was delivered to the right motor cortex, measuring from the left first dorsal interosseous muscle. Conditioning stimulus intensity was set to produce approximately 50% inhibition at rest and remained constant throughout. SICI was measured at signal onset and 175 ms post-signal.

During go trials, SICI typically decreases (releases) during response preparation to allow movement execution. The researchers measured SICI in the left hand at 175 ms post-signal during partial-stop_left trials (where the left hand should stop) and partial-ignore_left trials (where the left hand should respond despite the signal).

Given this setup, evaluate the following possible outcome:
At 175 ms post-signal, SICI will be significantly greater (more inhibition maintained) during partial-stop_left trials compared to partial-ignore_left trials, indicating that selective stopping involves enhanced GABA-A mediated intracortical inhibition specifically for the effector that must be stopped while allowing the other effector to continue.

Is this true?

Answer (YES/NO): NO